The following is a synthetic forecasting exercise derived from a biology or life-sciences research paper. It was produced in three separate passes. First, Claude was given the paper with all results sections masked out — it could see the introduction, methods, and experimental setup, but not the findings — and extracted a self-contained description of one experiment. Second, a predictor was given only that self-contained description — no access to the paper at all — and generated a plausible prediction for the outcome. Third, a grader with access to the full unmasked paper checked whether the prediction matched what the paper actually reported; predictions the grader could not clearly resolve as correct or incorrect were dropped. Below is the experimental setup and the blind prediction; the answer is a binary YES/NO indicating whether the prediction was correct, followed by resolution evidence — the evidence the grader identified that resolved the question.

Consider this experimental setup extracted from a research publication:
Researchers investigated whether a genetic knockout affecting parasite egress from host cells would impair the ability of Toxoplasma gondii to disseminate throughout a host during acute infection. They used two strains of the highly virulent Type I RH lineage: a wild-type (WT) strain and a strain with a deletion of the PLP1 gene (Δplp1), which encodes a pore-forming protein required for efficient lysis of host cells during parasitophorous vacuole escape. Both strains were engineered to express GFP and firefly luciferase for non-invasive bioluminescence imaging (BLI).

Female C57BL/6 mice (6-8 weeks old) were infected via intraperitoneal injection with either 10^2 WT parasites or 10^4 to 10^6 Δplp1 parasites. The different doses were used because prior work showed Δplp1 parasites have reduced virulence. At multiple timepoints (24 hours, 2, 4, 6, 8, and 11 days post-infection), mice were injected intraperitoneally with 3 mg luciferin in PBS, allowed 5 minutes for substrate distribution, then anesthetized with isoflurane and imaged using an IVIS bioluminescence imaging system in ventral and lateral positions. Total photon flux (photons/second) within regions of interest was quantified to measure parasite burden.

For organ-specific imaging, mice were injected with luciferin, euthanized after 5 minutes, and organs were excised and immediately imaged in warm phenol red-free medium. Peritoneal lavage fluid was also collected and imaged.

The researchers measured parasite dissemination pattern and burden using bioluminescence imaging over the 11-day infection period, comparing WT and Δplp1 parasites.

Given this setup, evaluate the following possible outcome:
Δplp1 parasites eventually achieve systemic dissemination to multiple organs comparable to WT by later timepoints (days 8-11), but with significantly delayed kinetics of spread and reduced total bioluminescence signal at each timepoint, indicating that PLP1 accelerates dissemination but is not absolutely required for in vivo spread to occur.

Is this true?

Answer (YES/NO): NO